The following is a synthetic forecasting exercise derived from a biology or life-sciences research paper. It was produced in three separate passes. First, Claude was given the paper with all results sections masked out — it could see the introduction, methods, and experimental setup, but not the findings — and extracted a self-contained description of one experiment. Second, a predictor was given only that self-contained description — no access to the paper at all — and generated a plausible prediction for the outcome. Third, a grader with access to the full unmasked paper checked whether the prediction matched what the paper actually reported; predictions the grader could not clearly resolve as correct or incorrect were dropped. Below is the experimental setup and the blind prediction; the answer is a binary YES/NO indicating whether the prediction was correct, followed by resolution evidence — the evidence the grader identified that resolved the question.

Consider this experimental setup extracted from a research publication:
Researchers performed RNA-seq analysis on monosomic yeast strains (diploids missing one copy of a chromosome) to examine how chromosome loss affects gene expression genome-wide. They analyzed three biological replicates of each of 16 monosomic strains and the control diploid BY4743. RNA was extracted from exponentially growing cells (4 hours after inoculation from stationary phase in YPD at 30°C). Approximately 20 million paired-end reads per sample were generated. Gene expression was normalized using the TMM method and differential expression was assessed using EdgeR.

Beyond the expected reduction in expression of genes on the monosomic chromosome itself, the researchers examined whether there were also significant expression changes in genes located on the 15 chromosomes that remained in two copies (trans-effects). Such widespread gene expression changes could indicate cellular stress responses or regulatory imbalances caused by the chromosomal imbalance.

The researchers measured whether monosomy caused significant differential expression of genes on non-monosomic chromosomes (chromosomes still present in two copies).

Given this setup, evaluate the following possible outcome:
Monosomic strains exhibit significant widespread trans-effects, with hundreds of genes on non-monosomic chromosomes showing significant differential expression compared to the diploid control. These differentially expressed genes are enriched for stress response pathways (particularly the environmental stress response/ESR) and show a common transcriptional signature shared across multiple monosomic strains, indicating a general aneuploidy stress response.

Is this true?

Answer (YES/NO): NO